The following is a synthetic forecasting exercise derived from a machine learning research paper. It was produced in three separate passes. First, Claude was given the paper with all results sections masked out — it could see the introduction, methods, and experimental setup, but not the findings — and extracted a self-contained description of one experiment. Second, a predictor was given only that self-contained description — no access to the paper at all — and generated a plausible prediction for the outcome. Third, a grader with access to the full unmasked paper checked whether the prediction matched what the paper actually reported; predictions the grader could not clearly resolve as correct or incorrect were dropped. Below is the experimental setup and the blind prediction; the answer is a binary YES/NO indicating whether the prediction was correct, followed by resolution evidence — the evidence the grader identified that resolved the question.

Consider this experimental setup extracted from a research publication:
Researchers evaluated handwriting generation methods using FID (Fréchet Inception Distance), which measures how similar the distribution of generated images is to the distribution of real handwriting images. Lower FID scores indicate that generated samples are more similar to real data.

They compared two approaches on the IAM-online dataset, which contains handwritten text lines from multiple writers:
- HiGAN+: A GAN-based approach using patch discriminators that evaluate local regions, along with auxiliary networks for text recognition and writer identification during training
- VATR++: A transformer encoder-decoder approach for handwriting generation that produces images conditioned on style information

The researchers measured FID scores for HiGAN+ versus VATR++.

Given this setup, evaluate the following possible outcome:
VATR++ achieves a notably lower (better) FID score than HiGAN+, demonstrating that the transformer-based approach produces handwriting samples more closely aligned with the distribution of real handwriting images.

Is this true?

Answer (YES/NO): YES